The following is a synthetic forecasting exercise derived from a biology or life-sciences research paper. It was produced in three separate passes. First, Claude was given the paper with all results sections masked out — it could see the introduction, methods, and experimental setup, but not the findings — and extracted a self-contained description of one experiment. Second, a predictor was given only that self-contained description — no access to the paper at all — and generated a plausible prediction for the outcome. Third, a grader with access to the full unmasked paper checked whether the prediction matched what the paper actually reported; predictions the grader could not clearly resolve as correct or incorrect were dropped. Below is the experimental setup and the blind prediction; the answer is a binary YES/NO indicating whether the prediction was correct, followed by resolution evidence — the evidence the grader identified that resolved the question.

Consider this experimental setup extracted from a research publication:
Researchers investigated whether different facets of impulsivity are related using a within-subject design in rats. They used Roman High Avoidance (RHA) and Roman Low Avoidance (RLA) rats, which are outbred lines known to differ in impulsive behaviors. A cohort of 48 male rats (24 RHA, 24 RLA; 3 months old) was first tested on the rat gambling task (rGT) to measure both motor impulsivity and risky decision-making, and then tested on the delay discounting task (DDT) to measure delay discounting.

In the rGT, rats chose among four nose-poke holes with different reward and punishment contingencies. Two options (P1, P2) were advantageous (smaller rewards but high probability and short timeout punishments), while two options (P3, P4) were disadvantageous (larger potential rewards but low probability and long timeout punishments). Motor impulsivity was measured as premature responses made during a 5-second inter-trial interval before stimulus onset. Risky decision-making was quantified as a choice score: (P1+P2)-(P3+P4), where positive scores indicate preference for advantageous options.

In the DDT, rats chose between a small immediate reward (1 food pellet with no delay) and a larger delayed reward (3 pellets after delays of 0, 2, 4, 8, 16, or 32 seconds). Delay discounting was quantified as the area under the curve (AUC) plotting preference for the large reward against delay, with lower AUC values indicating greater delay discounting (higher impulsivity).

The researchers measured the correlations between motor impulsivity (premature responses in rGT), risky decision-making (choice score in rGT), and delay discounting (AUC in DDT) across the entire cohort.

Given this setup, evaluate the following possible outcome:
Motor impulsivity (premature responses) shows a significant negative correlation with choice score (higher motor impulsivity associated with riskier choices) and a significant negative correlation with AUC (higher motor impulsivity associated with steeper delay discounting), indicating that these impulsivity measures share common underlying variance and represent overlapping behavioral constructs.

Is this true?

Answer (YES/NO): NO